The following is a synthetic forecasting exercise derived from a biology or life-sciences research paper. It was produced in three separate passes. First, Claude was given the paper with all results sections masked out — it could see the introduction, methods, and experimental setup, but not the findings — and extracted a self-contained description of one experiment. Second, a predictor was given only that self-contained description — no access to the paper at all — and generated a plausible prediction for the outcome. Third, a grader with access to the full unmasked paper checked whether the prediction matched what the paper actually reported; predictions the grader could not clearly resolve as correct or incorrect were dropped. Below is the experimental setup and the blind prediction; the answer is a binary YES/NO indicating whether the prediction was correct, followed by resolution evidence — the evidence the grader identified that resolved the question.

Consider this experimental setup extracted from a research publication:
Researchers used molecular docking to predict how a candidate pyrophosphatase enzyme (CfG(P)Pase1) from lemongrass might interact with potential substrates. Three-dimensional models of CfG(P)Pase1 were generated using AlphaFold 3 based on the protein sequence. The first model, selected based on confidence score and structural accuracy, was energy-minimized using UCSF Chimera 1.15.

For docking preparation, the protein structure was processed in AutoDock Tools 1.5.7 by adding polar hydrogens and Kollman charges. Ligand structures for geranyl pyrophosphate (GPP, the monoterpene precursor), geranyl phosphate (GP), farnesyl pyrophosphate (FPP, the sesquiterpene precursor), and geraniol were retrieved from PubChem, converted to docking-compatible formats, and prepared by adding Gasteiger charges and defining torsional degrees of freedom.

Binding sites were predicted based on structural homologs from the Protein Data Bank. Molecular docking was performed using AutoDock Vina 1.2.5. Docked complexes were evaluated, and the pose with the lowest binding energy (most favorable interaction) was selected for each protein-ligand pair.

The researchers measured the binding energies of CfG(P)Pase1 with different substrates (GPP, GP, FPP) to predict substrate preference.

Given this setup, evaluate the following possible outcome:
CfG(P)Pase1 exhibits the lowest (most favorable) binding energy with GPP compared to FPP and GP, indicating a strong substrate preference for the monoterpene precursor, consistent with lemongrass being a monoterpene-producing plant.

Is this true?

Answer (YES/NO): NO